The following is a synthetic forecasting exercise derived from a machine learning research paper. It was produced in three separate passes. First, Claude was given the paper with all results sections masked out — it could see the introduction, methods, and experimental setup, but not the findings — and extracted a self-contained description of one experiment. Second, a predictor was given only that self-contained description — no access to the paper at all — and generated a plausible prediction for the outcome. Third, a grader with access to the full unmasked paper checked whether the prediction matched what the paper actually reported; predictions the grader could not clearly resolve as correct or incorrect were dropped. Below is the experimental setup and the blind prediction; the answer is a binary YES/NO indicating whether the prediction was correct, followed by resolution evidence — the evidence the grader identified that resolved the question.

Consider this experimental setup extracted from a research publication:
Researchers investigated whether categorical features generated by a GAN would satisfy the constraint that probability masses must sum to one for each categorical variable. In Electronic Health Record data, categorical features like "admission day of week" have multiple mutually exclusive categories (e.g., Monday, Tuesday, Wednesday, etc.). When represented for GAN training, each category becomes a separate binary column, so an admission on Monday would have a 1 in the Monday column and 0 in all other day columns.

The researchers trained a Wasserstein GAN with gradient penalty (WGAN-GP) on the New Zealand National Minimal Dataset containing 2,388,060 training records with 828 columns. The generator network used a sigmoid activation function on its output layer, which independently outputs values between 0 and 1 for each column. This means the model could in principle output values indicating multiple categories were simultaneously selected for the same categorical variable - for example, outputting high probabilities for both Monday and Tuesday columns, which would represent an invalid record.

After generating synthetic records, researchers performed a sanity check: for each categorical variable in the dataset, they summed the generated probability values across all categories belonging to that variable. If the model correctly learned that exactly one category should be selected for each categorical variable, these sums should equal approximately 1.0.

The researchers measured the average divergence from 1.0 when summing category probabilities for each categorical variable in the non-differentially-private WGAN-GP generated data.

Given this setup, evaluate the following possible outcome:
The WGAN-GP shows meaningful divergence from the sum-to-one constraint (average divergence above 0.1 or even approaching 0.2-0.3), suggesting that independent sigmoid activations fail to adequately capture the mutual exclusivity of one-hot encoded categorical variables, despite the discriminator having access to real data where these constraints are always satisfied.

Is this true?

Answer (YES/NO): NO